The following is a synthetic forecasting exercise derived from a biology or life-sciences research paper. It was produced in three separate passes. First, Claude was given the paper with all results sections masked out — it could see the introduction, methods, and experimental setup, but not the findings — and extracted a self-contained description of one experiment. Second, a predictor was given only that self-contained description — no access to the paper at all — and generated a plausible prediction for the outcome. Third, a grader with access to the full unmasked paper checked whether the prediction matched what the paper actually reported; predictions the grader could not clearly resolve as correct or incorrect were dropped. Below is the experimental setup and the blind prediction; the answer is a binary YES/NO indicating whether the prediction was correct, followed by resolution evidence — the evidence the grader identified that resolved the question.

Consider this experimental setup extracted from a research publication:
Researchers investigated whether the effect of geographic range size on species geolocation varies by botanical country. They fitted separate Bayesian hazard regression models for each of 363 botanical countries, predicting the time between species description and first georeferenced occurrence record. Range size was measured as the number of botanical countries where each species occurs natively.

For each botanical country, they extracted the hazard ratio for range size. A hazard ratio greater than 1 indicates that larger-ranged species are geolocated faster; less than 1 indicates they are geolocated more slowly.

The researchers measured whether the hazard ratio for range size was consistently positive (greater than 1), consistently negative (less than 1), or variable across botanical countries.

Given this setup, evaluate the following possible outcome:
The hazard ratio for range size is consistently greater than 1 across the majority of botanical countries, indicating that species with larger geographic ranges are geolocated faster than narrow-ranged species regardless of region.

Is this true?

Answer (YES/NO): NO